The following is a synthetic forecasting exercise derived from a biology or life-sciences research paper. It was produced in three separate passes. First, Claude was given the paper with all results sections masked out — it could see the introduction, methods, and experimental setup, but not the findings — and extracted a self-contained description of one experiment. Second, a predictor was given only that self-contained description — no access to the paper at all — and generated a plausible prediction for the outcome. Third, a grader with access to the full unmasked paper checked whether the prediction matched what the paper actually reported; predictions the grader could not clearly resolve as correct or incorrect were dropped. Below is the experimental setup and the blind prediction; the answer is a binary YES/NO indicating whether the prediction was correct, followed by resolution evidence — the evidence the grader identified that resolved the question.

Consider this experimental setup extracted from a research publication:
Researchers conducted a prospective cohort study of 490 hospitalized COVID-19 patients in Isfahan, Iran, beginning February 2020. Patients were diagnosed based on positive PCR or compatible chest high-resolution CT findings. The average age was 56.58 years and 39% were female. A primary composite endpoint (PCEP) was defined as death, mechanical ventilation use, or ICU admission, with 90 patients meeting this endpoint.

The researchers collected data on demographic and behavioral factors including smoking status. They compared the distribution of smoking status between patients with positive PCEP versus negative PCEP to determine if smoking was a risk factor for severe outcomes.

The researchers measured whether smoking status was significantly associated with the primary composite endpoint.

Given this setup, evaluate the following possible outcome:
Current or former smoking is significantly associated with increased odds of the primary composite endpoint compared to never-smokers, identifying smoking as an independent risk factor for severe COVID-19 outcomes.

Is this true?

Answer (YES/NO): NO